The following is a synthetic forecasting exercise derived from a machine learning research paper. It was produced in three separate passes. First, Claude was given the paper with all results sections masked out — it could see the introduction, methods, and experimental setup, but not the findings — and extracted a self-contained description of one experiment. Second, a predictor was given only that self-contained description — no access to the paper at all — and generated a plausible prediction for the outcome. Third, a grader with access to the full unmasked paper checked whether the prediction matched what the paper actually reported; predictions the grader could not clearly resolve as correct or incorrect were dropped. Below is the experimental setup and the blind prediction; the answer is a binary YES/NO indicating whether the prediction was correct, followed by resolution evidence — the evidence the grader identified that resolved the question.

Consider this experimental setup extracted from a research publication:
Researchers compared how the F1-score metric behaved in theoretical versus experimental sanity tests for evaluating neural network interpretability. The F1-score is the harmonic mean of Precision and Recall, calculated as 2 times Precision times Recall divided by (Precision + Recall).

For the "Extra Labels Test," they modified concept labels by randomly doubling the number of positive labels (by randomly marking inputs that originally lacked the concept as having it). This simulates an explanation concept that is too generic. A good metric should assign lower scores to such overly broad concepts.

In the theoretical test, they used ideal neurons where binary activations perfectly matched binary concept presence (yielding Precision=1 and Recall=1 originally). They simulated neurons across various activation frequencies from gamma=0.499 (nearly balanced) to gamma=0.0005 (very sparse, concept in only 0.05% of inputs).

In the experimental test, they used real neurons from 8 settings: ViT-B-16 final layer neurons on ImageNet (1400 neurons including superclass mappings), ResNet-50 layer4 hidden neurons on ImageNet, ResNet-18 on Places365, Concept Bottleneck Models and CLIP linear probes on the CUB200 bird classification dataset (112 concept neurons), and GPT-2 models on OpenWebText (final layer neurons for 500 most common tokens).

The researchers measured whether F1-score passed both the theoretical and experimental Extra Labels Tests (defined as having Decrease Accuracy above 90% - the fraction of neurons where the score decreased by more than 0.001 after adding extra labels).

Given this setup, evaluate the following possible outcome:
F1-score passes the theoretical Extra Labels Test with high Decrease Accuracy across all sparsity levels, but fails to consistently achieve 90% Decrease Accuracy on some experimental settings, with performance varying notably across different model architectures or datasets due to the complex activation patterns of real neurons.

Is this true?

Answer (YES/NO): NO